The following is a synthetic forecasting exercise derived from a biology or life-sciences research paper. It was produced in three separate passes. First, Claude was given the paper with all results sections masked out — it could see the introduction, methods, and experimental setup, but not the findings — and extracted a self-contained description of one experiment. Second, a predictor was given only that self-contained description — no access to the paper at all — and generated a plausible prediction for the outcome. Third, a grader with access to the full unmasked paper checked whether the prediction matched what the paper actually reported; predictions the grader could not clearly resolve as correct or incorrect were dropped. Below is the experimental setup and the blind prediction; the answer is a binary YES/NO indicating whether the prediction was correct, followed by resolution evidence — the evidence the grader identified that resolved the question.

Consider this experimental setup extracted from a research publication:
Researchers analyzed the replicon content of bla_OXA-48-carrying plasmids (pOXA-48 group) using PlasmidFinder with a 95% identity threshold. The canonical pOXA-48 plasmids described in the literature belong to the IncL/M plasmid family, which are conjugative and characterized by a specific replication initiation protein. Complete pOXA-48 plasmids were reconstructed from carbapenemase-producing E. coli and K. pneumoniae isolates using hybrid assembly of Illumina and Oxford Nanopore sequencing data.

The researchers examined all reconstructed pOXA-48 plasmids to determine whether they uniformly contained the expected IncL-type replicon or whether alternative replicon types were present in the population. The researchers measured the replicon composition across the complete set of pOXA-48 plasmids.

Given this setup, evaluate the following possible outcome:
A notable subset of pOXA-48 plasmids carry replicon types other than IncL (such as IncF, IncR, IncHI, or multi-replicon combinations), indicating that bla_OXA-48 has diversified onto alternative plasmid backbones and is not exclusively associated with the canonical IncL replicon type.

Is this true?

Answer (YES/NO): NO